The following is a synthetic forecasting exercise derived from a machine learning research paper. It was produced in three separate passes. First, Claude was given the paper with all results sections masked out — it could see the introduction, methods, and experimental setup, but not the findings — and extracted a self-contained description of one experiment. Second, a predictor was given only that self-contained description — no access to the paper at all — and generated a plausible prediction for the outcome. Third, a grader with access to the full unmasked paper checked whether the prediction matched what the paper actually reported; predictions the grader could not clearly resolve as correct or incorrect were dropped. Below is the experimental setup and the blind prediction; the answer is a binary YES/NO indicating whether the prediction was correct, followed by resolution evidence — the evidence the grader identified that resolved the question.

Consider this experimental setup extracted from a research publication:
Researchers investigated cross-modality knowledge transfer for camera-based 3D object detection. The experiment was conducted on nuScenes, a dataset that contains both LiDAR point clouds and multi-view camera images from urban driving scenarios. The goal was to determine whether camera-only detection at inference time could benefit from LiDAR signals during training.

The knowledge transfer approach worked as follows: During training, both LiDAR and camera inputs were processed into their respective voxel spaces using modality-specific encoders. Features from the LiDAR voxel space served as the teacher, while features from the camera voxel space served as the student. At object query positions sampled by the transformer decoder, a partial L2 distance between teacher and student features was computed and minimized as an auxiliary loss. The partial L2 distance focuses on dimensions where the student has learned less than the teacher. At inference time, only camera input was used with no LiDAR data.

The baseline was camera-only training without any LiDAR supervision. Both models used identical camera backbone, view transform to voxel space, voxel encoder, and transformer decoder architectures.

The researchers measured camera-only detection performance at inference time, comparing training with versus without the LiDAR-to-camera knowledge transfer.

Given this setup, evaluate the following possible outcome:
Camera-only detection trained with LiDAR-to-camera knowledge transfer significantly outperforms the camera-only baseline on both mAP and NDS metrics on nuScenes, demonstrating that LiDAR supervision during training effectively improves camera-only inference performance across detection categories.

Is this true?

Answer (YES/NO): YES